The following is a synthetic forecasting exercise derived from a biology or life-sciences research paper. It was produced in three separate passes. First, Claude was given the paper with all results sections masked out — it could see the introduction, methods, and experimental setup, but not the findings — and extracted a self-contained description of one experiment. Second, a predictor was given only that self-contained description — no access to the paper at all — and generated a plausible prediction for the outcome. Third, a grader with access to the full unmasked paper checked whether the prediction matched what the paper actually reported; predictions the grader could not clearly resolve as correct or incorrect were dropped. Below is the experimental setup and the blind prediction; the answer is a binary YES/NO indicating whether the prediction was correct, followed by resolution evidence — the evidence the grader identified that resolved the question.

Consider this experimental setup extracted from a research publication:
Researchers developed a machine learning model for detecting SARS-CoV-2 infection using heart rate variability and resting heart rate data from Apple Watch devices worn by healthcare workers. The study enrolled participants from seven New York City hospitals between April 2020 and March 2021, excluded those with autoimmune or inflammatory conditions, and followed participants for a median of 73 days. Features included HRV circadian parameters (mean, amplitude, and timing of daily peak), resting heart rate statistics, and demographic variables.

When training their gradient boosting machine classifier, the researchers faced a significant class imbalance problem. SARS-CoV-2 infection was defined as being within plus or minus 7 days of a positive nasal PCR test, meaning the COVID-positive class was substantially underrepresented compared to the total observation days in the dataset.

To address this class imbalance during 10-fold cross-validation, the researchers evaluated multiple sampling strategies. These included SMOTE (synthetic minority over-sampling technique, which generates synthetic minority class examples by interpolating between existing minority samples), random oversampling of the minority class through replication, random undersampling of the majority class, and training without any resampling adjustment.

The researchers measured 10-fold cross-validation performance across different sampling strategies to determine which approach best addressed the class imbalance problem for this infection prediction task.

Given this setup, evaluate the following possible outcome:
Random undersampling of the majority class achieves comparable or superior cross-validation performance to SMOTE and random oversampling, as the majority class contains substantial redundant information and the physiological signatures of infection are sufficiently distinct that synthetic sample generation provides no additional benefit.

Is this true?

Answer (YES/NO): NO